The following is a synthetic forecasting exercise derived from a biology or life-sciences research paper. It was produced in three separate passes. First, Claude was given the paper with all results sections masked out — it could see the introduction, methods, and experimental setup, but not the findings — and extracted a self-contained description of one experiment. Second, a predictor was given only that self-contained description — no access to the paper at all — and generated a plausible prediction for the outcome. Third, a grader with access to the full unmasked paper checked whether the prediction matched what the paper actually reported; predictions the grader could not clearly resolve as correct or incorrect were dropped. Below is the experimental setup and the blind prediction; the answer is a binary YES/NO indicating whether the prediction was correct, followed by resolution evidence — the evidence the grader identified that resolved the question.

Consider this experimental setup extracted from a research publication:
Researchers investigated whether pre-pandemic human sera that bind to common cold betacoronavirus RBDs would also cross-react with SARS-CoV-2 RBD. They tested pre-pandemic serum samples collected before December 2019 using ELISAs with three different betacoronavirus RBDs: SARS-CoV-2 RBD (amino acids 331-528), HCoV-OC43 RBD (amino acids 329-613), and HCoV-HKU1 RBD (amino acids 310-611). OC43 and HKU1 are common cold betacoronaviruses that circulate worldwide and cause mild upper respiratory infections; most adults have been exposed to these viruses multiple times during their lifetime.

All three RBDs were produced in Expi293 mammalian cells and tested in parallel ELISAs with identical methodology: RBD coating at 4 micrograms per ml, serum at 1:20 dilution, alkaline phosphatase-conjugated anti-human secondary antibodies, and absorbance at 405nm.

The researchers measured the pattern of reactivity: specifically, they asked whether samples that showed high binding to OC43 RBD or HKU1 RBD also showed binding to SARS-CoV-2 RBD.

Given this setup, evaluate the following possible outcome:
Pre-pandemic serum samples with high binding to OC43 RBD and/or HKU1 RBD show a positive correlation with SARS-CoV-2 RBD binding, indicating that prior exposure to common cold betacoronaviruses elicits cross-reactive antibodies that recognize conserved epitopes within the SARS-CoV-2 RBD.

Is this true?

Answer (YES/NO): NO